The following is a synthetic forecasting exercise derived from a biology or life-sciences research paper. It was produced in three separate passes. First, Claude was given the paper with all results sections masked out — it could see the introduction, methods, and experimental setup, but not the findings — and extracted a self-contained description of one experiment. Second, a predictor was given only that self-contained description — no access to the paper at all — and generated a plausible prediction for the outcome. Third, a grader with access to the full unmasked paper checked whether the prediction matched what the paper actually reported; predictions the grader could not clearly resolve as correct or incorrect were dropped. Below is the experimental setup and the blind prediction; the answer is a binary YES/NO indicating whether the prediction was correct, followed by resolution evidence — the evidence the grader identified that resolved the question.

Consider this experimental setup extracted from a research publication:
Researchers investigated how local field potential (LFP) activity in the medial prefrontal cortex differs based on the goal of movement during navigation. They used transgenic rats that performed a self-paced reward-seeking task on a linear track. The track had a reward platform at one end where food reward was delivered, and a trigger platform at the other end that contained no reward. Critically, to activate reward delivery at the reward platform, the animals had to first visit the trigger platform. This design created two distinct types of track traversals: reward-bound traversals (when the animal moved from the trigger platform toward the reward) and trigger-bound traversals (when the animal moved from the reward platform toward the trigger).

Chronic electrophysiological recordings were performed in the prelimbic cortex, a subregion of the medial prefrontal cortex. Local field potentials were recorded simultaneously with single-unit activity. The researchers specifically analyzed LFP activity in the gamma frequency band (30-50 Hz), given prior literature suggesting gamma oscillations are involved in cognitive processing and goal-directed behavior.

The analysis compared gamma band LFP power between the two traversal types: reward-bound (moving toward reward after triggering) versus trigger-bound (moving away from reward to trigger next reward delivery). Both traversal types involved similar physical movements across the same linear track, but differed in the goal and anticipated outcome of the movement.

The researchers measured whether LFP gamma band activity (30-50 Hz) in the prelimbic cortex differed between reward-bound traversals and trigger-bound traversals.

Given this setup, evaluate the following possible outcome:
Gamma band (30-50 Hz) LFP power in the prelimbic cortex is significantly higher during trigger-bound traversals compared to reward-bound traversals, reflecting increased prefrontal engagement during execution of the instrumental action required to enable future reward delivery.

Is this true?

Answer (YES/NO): NO